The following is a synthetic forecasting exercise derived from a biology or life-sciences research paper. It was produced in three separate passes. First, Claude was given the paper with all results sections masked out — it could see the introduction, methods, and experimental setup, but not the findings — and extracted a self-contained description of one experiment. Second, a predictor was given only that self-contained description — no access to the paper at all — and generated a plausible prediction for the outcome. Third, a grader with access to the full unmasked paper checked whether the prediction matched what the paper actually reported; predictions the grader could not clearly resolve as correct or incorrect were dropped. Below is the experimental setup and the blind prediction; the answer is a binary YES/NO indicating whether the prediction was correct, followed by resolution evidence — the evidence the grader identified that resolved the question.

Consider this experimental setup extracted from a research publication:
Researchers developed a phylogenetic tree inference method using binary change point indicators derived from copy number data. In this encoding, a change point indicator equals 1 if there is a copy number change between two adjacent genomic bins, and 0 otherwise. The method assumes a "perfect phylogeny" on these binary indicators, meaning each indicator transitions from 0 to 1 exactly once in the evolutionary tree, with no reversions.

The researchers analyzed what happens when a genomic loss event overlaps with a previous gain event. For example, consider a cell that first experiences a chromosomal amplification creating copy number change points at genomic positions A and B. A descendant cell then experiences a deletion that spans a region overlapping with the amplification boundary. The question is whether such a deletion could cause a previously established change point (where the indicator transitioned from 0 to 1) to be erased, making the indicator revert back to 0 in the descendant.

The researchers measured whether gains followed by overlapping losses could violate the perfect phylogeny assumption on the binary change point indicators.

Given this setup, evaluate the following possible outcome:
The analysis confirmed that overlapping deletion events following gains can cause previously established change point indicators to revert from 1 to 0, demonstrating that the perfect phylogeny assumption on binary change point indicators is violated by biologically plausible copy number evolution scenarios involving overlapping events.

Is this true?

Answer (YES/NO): YES